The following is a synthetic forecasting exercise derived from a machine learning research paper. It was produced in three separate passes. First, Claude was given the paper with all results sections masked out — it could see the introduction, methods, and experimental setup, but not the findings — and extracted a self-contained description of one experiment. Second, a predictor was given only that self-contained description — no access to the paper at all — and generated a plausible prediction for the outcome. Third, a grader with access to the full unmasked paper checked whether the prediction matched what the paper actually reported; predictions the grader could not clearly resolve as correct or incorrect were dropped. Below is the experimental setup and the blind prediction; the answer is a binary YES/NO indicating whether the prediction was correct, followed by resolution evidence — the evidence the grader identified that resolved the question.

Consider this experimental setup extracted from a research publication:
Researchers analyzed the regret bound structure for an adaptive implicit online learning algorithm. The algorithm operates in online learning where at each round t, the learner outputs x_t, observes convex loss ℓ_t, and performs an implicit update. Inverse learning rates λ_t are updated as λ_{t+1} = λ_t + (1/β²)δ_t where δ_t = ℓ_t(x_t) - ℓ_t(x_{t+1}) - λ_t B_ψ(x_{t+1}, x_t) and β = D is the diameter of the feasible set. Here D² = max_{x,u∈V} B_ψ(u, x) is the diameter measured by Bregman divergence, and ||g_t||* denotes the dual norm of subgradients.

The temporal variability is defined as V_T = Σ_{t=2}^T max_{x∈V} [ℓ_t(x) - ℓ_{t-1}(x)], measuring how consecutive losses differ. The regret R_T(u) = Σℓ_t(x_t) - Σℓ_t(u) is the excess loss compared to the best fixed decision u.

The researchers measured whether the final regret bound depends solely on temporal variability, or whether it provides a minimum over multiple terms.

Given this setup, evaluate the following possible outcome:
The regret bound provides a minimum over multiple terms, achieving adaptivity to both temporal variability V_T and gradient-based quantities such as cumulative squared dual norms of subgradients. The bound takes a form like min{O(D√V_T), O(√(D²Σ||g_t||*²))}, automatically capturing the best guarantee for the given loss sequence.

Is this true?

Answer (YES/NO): NO